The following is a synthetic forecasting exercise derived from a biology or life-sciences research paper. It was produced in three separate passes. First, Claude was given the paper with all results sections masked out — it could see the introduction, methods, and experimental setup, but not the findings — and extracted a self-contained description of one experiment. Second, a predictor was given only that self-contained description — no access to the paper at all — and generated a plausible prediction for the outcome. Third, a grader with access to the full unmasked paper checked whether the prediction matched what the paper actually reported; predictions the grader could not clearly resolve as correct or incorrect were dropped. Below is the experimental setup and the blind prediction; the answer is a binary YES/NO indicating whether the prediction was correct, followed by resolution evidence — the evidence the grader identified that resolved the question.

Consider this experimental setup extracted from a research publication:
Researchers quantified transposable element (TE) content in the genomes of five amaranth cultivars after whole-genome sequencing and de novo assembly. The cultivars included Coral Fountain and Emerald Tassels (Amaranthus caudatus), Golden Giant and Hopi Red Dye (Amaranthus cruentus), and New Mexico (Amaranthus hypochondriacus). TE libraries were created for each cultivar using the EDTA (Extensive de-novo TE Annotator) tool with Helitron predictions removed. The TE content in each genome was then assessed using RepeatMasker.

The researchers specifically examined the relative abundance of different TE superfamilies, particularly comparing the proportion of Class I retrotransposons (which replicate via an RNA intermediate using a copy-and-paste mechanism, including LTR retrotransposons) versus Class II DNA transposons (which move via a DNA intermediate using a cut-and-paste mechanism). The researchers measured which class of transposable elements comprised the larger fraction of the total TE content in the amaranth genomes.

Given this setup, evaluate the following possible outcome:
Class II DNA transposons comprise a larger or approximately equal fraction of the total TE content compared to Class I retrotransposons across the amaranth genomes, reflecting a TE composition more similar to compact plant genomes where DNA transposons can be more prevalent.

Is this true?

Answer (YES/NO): NO